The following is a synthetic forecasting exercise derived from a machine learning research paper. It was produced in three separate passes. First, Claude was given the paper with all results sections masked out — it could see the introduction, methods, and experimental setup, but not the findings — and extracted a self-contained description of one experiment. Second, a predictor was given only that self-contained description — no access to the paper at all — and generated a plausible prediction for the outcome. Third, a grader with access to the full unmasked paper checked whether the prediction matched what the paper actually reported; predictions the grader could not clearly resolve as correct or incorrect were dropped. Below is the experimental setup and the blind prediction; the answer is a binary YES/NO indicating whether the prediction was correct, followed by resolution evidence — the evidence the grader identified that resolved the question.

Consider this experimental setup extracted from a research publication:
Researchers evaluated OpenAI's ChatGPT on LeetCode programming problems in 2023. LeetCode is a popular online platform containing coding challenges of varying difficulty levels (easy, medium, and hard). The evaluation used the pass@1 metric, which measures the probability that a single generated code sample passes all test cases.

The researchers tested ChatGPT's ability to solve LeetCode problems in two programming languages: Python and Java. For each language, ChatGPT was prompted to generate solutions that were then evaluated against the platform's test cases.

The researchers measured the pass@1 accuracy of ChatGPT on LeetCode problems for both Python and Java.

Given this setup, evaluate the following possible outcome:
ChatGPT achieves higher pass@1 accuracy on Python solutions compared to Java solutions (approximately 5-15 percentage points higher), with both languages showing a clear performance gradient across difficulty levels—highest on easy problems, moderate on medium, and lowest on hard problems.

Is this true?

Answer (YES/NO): NO